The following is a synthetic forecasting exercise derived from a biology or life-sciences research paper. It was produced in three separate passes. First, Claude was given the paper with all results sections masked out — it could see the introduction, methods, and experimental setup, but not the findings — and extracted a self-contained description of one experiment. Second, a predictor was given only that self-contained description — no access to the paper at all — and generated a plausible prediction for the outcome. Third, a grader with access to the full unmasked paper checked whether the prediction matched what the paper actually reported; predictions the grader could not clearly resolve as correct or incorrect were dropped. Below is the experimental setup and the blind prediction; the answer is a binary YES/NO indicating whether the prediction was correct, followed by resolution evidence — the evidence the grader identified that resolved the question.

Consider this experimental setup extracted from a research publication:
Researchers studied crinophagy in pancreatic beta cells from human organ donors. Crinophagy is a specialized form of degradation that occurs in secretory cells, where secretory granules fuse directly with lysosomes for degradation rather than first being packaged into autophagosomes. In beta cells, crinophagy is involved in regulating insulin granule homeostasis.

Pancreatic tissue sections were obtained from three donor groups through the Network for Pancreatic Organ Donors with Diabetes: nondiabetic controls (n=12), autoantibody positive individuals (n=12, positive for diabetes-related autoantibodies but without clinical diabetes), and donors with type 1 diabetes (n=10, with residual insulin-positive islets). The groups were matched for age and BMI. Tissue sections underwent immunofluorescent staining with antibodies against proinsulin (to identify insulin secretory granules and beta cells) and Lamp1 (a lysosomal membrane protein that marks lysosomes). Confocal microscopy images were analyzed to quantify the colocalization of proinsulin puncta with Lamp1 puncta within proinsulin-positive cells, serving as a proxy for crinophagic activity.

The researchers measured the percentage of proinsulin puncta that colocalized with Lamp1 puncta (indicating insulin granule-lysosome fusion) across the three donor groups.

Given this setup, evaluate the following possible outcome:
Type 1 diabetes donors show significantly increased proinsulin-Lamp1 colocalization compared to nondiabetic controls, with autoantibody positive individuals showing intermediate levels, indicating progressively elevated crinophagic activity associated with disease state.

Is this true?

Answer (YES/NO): NO